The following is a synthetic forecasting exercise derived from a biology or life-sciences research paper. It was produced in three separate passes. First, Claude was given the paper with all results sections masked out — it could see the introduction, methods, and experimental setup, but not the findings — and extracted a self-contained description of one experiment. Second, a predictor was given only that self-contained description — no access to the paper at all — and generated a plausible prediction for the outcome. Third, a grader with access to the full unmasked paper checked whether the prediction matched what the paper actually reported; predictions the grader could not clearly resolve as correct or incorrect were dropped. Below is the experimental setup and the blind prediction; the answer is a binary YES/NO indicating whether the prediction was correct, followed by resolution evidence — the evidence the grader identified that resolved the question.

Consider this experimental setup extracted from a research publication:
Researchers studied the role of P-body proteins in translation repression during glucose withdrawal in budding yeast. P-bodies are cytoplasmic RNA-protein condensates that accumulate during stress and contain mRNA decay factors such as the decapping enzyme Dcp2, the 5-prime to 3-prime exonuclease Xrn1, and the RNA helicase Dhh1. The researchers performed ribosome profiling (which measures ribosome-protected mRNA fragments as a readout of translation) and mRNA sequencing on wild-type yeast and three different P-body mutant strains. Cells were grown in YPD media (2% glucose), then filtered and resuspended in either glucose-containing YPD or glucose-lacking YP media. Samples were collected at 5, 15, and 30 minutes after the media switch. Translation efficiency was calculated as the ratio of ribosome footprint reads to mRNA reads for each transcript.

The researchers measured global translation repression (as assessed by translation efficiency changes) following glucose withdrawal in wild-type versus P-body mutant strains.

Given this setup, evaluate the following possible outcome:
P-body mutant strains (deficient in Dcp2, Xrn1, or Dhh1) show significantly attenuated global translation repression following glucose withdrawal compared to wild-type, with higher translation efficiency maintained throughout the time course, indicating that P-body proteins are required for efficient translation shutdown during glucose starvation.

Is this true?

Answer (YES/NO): NO